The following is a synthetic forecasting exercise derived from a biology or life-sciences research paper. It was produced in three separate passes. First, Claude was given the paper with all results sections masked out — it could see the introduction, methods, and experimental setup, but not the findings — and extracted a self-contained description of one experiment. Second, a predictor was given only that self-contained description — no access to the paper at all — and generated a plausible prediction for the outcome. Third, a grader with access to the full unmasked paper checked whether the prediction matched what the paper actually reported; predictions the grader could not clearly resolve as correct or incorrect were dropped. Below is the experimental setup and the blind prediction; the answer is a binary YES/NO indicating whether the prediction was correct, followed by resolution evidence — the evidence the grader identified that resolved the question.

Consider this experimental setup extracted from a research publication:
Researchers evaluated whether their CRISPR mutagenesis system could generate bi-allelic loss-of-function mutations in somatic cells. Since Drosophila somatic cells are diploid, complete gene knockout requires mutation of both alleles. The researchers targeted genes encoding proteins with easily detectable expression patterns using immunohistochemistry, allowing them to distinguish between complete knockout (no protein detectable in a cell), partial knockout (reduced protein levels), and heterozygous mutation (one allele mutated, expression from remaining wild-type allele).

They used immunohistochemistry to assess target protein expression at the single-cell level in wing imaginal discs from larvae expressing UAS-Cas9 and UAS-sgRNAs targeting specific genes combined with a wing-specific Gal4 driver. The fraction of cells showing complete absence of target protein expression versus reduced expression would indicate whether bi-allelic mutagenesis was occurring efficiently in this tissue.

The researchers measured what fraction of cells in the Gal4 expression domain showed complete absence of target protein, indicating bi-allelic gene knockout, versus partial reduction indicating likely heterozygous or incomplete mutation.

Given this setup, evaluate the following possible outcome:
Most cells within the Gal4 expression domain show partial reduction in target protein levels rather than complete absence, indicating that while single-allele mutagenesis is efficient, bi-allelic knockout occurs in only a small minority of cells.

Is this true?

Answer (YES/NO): NO